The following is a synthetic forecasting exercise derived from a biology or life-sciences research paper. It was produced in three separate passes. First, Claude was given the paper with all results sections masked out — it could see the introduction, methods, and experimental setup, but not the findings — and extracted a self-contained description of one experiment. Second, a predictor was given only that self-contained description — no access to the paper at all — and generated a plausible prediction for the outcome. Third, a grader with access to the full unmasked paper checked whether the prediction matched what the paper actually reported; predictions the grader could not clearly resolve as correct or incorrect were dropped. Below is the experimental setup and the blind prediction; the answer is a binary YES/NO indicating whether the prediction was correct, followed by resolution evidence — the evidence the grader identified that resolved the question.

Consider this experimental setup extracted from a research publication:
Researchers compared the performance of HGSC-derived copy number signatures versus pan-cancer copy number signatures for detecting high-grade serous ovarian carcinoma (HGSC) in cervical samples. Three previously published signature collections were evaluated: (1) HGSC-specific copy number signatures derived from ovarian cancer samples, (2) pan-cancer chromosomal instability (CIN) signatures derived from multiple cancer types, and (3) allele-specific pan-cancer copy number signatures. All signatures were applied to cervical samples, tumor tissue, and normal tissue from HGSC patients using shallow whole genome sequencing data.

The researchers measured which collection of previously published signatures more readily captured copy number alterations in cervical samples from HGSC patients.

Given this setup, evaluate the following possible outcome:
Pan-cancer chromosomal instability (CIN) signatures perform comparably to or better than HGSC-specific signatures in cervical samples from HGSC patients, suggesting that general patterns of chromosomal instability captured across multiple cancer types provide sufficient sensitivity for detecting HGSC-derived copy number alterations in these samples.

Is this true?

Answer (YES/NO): NO